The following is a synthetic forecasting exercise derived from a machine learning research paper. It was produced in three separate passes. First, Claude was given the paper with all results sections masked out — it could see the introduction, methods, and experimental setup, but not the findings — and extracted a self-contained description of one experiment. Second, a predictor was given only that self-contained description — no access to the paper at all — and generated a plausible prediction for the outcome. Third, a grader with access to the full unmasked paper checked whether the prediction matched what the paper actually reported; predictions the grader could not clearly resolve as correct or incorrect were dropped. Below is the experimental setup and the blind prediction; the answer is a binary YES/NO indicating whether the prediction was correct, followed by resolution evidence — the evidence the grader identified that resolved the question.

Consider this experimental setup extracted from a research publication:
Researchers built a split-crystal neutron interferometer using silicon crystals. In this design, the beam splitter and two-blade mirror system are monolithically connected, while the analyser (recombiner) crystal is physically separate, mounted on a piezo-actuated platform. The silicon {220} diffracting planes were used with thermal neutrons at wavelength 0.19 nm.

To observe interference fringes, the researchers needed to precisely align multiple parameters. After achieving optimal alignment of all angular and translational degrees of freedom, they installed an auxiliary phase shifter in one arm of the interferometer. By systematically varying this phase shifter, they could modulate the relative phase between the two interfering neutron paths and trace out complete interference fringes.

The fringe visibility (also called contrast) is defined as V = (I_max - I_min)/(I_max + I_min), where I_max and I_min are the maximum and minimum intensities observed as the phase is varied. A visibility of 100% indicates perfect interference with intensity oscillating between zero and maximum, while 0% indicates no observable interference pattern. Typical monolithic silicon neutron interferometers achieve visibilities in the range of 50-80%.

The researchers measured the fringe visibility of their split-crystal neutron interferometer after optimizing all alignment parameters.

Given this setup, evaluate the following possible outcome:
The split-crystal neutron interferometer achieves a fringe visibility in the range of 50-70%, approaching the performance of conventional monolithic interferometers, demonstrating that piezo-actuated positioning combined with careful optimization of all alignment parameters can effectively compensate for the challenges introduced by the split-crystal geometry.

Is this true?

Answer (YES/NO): NO